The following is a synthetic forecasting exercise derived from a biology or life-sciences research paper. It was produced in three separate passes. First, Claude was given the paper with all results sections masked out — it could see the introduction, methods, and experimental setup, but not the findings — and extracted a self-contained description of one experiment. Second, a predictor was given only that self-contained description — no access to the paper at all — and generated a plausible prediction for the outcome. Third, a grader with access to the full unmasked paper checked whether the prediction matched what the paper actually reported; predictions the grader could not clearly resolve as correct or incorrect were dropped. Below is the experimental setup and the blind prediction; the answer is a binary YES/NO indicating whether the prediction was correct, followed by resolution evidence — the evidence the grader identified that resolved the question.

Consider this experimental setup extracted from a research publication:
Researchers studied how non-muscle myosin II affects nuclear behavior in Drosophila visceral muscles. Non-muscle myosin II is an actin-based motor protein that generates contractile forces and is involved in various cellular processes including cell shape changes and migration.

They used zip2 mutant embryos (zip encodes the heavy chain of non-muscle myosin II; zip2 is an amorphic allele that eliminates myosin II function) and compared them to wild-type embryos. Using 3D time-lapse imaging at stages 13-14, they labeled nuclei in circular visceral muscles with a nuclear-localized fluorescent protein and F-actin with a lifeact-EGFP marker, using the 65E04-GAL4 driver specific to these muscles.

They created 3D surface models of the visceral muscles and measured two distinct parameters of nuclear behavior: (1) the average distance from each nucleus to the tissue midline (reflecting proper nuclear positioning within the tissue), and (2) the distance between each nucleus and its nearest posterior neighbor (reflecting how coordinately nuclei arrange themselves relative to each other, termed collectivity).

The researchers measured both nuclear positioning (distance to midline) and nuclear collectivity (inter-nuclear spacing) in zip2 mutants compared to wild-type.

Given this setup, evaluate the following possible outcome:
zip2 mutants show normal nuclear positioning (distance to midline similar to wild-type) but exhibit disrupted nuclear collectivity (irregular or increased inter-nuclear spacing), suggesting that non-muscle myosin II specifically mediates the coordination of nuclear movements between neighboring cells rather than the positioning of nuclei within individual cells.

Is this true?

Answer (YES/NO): NO